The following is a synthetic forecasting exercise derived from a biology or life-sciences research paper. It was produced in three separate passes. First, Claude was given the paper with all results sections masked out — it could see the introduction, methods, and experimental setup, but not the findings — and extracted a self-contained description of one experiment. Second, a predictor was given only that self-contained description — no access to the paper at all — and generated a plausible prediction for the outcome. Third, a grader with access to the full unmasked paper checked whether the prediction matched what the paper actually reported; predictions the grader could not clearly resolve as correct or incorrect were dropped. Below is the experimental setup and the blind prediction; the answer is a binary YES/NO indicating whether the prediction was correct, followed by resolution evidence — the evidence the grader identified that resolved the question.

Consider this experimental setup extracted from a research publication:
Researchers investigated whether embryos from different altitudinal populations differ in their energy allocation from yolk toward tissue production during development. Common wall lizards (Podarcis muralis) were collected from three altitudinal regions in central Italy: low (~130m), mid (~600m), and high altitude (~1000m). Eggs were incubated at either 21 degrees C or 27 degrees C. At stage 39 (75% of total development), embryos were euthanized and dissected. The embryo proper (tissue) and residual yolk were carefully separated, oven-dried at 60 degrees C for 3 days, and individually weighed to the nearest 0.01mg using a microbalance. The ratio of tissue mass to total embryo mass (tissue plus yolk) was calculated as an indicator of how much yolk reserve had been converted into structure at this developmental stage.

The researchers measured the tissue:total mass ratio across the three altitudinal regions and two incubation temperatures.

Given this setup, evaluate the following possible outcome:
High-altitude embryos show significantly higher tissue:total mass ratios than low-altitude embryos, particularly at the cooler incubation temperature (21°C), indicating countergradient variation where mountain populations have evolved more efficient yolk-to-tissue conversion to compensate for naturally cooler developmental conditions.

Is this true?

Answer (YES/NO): NO